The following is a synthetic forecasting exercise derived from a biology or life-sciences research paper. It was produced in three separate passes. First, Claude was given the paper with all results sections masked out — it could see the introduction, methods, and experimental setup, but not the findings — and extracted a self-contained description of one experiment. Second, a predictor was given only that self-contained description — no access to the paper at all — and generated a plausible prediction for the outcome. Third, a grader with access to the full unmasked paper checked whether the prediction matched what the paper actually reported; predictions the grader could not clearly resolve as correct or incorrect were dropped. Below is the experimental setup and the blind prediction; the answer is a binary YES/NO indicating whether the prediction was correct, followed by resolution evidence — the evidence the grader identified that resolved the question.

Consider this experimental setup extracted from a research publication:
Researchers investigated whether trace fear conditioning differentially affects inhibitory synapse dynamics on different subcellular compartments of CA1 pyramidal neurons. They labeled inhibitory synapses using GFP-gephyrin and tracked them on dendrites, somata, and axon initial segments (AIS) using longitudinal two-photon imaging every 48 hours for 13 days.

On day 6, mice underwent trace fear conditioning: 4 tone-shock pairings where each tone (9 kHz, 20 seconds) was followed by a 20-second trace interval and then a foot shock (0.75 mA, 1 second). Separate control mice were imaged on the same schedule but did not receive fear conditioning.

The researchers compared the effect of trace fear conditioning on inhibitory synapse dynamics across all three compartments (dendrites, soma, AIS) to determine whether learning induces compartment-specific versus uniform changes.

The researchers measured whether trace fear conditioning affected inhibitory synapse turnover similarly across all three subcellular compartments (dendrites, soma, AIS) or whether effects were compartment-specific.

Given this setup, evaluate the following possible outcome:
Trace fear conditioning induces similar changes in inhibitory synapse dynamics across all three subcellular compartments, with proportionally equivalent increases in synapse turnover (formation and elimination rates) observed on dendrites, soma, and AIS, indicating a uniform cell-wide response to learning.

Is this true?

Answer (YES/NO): NO